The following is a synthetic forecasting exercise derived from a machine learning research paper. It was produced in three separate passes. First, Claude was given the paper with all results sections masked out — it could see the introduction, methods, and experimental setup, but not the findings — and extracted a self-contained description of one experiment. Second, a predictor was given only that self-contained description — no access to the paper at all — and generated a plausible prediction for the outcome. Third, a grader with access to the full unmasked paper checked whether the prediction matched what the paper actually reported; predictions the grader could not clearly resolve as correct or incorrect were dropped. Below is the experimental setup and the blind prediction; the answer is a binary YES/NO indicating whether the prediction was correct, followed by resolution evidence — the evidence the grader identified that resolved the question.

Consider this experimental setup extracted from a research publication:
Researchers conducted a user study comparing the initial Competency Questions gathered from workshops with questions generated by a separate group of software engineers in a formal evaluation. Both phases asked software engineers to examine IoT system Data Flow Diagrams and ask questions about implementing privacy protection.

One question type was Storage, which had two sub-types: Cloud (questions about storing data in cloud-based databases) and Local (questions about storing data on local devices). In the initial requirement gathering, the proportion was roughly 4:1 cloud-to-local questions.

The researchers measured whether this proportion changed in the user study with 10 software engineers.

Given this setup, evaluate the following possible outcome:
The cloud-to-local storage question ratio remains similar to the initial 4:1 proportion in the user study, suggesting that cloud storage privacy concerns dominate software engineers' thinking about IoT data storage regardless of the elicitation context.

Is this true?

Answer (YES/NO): NO